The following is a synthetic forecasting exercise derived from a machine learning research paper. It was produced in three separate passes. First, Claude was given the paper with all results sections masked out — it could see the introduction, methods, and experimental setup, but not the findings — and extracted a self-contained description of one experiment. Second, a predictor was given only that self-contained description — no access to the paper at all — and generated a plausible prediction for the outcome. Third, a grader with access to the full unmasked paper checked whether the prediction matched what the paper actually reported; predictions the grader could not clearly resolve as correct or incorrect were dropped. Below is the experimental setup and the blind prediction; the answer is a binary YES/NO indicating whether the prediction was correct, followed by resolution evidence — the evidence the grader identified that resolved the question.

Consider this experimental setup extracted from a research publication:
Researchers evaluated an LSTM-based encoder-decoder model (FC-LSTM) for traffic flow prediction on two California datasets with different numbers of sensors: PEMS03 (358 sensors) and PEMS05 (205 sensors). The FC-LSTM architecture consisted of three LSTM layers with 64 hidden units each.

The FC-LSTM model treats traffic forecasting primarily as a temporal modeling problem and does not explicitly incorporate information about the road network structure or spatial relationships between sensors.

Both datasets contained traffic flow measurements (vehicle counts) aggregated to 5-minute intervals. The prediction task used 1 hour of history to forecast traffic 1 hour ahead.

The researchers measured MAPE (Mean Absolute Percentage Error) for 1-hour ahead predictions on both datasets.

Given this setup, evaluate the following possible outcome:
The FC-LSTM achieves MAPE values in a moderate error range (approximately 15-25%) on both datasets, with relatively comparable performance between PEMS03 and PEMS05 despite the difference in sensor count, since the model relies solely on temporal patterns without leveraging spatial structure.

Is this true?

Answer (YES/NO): NO